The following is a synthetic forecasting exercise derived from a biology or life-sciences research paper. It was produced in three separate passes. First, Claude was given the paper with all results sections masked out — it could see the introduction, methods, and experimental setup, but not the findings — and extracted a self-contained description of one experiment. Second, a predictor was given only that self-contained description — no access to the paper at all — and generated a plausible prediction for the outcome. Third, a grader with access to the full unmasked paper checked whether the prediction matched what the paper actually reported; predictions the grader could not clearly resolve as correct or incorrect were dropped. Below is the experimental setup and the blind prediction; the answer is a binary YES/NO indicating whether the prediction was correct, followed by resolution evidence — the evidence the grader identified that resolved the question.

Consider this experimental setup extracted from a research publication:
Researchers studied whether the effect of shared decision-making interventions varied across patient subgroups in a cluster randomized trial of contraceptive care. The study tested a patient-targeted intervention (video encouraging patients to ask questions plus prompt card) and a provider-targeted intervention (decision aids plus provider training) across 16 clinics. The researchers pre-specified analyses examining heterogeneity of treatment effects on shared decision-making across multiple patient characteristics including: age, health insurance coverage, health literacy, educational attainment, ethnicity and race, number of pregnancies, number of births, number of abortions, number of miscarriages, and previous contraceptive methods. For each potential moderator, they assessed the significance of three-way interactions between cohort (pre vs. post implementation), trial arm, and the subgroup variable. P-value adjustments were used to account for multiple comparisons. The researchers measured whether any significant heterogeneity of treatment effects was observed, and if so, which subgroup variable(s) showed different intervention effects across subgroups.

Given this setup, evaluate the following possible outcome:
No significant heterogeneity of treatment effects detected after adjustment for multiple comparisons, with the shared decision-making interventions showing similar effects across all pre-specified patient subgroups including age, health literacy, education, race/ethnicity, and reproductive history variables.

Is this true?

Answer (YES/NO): NO